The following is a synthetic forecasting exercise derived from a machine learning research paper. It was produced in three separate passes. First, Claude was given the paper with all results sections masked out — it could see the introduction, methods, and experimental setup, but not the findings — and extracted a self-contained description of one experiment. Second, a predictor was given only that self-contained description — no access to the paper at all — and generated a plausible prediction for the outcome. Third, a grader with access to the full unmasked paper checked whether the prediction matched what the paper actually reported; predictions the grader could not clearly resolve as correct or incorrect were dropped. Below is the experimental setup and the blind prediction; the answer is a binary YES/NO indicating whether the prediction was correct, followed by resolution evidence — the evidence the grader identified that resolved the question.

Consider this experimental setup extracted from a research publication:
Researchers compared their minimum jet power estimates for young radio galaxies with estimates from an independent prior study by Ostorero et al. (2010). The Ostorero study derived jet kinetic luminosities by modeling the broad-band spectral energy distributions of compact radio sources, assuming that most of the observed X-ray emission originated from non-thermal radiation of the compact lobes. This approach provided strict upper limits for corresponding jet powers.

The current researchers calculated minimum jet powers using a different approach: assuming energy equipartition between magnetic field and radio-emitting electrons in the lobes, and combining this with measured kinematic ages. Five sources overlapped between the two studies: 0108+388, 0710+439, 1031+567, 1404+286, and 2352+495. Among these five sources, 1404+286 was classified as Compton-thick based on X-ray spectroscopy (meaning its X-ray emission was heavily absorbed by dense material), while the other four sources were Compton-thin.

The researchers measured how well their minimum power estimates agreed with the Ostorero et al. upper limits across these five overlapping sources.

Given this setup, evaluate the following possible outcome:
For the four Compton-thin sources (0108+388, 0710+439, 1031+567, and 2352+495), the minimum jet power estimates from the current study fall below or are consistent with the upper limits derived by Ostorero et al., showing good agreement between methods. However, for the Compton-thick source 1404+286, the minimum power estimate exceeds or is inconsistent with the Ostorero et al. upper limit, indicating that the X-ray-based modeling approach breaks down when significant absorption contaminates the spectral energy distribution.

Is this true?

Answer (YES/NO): NO